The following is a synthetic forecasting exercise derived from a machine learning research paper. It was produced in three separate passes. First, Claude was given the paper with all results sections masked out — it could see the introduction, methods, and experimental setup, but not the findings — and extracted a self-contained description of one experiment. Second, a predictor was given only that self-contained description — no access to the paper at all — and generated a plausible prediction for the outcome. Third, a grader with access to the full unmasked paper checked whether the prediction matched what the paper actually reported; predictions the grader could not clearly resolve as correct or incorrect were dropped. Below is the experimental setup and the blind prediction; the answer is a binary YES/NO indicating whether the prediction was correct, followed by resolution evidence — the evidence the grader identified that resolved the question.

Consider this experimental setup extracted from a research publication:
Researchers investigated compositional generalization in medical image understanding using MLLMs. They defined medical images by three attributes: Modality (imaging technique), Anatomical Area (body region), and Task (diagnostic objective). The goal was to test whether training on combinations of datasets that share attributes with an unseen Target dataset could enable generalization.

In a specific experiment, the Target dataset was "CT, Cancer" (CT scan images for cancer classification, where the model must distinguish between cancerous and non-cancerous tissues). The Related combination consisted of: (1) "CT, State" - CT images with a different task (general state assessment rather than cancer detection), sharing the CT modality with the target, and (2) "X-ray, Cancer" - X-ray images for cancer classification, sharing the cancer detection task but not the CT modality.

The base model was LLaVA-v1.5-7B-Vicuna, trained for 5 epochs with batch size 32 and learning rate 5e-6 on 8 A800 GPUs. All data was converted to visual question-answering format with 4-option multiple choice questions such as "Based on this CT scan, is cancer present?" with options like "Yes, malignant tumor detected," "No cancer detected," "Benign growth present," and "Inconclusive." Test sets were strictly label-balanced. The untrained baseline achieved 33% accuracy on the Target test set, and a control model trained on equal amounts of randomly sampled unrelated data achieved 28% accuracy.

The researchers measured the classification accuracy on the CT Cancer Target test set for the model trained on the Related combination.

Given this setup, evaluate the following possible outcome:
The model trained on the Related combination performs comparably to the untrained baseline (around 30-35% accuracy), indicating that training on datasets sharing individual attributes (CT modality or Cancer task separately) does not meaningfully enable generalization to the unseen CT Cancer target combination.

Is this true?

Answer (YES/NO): NO